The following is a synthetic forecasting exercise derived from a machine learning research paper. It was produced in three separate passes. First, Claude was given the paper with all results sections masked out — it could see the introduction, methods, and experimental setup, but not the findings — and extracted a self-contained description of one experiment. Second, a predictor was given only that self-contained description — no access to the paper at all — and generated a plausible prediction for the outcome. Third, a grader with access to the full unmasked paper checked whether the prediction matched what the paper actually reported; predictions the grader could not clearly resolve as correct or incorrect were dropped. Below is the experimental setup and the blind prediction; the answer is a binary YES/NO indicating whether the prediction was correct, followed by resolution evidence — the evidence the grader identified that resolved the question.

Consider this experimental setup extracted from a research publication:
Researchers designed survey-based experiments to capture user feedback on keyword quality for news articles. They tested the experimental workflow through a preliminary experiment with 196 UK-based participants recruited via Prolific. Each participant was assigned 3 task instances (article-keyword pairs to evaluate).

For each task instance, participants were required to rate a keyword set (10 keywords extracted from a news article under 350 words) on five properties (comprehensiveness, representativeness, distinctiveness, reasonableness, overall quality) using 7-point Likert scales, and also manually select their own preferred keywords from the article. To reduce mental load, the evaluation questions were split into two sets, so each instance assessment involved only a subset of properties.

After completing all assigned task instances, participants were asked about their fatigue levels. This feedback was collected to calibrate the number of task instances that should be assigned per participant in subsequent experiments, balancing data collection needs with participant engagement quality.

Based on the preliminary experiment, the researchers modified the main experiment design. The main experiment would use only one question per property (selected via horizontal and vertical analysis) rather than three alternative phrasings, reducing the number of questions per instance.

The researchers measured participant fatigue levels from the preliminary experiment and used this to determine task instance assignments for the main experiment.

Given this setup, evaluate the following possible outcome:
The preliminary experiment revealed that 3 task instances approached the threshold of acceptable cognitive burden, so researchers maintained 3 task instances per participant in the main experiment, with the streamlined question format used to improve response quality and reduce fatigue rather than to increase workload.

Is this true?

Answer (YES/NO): NO